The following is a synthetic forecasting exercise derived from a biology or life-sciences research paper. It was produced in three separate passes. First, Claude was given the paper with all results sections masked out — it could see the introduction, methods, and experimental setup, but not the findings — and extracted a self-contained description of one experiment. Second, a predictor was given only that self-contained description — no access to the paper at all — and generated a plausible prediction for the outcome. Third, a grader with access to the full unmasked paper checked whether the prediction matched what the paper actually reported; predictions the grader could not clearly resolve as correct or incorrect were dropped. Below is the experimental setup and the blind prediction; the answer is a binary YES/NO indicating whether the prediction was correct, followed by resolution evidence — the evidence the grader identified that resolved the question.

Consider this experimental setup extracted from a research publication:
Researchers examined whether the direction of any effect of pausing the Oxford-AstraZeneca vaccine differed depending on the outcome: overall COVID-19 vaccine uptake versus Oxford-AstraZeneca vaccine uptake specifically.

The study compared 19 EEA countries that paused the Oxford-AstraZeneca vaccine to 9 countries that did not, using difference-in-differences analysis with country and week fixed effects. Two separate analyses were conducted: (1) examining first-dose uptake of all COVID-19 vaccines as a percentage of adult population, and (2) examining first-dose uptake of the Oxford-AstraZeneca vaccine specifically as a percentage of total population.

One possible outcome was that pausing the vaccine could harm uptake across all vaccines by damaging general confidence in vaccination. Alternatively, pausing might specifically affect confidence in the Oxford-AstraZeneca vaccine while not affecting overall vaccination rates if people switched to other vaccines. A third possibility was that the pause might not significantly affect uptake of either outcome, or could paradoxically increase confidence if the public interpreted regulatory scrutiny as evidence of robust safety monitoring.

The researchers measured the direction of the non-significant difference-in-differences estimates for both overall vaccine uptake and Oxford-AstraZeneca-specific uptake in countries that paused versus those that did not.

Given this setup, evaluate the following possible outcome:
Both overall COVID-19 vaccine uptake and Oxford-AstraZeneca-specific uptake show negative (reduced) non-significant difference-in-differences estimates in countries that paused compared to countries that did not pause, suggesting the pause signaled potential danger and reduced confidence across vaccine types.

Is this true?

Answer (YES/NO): NO